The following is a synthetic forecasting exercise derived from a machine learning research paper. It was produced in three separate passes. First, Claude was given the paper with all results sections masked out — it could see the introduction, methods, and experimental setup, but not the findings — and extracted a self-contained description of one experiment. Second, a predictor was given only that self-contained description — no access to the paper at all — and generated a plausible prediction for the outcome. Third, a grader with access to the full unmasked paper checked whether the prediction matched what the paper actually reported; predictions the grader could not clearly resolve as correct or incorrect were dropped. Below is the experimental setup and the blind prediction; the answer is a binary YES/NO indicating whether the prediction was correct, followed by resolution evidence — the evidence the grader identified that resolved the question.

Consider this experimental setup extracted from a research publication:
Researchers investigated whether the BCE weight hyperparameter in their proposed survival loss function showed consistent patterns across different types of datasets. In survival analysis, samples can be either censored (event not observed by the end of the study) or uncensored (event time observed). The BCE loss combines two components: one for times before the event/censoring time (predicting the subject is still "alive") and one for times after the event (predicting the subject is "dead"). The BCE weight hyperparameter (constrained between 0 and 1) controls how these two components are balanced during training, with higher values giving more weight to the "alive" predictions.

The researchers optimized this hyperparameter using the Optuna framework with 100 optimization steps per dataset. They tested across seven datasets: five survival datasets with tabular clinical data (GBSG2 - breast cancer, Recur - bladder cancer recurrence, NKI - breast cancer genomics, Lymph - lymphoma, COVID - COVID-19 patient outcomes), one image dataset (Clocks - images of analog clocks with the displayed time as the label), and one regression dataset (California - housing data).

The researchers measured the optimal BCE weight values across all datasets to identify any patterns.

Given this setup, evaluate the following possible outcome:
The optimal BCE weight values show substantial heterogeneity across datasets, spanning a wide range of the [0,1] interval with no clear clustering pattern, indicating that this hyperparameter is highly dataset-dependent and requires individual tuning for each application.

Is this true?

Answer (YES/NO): NO